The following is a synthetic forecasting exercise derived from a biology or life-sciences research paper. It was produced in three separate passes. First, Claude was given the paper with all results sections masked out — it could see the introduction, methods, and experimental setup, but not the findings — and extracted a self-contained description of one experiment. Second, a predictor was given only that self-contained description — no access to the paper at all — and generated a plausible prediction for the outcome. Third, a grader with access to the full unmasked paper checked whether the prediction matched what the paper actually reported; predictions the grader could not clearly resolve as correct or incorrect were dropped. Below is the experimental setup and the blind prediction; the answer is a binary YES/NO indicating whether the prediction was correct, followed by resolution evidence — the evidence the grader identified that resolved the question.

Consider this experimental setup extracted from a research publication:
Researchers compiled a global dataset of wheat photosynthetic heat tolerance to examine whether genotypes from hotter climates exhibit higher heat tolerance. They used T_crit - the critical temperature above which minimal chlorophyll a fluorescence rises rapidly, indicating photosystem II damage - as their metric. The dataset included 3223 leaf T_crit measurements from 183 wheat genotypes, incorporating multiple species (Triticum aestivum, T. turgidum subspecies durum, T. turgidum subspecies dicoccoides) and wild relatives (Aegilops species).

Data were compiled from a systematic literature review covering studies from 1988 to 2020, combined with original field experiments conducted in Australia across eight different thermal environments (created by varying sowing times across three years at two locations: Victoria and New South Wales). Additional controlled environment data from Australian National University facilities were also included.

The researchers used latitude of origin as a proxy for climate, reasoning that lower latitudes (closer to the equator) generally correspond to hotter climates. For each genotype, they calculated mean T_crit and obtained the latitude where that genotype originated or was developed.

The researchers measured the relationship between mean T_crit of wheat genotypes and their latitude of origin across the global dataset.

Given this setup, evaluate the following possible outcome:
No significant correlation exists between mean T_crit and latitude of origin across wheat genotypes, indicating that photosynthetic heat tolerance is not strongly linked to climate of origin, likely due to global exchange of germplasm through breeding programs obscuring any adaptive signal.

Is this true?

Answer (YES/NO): YES